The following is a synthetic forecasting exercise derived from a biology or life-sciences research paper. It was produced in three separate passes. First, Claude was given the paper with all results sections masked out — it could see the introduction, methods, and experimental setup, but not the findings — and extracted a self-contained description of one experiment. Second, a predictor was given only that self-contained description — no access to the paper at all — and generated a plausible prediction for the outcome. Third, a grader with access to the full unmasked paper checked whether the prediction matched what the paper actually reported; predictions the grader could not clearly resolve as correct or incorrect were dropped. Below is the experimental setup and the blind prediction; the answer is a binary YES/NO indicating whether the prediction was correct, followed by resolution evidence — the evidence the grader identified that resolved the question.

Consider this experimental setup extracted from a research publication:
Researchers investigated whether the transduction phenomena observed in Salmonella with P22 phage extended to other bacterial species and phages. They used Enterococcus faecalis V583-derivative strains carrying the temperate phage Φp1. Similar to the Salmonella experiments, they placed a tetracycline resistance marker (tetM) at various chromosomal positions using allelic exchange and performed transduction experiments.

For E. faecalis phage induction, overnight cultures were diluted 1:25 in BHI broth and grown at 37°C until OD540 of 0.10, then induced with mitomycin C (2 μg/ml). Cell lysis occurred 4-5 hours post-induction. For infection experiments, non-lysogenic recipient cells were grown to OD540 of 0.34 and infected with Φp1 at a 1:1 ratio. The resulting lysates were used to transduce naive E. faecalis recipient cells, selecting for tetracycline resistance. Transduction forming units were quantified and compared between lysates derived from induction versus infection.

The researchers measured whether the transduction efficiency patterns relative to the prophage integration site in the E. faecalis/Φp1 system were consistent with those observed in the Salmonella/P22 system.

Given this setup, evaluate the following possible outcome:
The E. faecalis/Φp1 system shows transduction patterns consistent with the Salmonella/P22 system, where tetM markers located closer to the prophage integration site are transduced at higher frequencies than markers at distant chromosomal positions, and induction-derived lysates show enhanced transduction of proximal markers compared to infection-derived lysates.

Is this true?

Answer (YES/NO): YES